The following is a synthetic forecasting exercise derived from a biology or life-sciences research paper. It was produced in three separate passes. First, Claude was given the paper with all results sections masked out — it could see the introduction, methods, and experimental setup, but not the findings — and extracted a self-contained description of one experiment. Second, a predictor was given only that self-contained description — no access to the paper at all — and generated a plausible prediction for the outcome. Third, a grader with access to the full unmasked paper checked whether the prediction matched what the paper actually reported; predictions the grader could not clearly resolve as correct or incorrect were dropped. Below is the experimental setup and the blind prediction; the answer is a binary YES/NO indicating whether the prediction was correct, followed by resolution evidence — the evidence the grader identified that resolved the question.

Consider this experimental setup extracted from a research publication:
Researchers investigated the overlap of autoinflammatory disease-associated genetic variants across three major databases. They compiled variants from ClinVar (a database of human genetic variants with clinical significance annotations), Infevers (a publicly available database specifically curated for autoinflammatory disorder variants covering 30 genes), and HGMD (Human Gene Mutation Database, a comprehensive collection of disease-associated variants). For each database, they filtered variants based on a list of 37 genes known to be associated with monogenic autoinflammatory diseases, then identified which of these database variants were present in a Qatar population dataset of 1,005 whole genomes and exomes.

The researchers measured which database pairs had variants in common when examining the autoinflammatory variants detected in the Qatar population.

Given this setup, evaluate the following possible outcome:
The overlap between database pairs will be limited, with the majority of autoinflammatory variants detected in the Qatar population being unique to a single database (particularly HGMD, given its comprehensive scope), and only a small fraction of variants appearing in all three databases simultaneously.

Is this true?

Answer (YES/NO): NO